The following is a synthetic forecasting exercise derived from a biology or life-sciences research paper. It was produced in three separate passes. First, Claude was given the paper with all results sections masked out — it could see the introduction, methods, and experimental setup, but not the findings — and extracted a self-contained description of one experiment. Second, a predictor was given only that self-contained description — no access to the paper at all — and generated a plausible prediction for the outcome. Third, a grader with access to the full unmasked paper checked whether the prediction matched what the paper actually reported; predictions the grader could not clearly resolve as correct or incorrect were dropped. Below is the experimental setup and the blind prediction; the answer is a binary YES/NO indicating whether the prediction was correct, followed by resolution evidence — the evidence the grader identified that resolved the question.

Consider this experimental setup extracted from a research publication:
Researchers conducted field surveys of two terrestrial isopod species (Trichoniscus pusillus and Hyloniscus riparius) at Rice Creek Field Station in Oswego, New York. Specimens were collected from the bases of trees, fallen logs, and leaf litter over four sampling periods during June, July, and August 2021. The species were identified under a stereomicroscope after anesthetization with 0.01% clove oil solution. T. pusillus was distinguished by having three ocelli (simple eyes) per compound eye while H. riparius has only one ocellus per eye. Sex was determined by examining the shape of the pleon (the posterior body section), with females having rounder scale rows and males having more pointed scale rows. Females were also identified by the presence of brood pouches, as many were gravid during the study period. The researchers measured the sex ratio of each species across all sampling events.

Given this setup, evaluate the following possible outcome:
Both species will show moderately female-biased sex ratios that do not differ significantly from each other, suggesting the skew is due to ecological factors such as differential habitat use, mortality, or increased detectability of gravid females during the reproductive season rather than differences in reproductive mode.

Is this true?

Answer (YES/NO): NO